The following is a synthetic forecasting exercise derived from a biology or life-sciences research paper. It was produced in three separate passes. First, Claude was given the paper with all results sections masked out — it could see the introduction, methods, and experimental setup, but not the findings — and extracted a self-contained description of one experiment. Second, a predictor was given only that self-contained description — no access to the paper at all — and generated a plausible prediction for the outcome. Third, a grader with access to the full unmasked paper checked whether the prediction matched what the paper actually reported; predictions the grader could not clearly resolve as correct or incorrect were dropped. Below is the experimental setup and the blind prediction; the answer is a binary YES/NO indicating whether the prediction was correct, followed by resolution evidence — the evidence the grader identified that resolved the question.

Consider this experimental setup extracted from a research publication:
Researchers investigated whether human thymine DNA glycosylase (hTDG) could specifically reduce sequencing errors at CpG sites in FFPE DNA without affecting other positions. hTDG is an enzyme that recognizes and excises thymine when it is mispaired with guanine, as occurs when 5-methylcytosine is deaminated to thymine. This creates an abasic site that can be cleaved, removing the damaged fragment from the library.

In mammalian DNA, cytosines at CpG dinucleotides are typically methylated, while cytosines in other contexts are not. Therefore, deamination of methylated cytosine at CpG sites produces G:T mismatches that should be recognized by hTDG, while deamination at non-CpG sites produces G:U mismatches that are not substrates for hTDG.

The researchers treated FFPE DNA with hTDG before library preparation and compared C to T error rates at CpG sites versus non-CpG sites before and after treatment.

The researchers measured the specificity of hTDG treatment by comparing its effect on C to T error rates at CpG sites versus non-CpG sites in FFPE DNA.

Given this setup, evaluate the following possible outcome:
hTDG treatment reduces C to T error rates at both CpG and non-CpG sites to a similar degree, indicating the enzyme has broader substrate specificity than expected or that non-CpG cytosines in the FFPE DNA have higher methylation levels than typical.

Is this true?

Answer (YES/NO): NO